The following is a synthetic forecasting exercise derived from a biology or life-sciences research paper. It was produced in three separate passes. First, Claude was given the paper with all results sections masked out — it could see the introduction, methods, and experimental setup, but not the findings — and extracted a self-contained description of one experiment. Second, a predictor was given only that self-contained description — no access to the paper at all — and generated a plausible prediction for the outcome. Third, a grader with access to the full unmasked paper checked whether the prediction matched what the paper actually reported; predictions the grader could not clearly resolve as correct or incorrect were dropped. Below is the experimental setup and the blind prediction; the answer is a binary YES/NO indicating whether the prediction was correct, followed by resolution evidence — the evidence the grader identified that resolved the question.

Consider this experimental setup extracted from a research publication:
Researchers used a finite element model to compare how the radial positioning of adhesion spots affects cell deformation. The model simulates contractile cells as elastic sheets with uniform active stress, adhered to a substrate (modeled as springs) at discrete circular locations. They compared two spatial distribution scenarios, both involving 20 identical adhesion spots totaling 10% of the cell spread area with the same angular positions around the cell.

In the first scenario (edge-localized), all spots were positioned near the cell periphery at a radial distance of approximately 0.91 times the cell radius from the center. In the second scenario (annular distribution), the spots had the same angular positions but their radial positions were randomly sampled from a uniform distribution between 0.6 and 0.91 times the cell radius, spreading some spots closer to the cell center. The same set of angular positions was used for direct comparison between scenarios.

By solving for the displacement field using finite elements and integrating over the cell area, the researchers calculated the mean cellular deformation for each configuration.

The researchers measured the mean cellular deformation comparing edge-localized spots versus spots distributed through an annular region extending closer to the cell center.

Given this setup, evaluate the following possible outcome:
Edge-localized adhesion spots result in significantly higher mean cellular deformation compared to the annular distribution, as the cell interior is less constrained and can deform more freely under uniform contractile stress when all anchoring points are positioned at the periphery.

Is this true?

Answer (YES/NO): NO